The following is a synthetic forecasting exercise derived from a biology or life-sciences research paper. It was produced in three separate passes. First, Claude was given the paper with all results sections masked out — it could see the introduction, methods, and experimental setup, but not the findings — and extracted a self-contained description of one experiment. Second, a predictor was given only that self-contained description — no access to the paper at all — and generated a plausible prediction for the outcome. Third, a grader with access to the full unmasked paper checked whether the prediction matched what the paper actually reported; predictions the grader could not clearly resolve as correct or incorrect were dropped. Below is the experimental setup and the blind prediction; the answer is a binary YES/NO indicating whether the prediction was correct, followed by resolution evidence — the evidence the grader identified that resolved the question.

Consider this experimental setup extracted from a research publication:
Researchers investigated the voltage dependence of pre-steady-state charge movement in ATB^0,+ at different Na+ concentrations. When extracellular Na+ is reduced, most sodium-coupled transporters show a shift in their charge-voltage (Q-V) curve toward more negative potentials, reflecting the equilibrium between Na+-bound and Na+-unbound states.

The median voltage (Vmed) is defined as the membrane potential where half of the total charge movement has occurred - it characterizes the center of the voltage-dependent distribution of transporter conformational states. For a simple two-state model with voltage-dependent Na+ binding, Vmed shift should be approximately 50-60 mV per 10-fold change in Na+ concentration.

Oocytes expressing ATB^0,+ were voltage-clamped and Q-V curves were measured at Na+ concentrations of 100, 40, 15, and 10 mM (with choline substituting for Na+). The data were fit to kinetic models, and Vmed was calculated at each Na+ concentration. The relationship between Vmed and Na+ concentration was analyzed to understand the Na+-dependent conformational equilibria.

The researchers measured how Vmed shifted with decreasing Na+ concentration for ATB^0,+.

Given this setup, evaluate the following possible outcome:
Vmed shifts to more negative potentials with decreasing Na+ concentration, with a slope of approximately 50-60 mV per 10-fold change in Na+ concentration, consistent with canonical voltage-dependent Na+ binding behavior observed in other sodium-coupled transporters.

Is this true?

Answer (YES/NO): NO